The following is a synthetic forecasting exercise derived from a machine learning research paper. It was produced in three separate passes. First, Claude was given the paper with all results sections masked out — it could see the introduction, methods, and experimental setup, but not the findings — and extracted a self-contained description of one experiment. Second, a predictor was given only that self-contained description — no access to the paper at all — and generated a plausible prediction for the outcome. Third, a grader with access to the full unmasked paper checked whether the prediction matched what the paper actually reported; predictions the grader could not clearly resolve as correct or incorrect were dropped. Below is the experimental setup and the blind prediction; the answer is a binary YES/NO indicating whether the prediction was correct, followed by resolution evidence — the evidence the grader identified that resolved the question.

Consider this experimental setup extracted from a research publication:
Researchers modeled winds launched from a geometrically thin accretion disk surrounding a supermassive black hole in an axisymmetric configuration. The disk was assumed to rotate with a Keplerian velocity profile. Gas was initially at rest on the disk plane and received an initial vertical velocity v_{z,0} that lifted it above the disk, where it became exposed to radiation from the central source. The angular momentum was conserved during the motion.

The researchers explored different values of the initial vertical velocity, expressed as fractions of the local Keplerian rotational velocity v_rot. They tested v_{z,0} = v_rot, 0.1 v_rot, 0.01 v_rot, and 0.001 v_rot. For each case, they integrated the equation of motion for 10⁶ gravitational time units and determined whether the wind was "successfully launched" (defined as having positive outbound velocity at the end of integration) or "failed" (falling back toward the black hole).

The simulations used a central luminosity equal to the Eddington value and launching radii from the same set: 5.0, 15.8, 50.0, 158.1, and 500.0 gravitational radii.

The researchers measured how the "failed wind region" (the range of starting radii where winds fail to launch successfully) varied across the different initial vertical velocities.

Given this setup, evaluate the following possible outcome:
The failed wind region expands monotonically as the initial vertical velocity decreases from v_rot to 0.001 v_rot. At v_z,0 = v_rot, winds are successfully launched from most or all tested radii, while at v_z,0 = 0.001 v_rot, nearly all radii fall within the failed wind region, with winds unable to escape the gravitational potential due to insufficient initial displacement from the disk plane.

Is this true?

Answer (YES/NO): NO